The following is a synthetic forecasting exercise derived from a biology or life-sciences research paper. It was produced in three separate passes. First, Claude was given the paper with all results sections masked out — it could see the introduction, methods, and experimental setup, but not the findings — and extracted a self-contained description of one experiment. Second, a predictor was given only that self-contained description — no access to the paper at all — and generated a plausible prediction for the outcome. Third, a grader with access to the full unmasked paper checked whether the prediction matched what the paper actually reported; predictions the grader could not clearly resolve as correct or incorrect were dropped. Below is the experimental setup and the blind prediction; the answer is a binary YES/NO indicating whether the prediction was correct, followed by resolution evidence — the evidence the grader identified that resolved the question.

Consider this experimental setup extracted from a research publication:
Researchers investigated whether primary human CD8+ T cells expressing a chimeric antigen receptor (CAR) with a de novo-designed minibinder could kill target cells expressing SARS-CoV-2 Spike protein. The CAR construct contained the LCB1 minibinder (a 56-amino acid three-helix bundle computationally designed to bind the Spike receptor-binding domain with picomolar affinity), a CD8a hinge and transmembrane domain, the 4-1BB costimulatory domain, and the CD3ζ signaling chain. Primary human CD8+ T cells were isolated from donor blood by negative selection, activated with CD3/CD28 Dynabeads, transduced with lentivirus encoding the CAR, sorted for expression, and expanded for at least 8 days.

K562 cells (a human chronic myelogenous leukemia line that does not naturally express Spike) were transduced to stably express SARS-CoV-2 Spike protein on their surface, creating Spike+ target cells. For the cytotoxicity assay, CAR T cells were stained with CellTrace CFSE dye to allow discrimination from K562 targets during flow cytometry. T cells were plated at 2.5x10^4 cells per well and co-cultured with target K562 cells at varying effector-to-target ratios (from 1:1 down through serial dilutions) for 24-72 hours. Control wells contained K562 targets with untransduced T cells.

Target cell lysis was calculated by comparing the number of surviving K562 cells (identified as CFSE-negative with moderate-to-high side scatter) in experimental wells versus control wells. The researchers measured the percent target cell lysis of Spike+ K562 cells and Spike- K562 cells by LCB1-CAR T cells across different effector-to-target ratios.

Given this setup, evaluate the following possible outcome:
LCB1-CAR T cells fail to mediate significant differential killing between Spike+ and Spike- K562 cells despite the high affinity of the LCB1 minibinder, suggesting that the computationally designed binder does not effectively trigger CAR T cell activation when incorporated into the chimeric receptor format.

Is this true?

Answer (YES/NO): NO